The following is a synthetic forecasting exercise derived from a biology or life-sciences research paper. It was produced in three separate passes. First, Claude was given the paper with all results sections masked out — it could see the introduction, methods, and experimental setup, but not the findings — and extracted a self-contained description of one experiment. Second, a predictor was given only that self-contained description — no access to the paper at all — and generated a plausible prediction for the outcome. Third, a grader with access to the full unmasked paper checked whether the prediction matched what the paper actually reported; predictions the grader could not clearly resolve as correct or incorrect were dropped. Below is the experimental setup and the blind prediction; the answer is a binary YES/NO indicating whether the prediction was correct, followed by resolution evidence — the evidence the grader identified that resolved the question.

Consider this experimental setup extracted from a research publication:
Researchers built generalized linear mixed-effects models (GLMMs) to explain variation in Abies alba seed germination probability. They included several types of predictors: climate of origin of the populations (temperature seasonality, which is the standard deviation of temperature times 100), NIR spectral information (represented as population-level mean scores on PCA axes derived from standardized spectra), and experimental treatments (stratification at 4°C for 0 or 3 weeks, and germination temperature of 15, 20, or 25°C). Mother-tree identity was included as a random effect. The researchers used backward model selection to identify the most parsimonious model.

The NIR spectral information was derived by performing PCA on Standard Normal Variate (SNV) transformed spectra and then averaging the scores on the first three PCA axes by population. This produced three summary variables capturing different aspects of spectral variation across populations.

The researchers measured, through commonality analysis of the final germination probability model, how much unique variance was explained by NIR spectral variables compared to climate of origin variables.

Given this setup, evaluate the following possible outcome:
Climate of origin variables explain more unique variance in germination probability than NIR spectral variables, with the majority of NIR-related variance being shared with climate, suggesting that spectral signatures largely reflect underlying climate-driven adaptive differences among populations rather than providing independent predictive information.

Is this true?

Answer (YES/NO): NO